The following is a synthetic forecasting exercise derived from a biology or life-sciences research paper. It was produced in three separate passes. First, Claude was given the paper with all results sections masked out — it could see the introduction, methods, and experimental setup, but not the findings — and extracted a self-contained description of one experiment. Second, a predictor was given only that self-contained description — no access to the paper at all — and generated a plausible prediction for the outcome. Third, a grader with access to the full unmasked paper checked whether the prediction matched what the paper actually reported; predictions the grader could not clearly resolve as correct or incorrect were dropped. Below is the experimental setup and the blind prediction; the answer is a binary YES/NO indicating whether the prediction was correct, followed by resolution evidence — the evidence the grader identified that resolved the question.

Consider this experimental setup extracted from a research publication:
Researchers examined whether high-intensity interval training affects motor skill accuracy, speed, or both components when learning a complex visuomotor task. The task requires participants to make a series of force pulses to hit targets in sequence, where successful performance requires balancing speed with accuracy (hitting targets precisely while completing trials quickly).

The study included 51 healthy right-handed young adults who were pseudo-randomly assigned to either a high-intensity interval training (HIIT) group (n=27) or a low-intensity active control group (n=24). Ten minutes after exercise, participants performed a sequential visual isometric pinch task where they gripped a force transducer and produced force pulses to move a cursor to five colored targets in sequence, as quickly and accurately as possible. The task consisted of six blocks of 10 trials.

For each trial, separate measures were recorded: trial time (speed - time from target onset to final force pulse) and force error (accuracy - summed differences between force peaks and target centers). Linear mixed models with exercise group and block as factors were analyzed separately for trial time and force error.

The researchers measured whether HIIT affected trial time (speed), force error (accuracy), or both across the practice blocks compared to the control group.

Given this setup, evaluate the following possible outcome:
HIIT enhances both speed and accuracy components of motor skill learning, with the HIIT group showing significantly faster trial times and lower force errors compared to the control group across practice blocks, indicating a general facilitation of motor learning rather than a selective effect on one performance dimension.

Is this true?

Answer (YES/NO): NO